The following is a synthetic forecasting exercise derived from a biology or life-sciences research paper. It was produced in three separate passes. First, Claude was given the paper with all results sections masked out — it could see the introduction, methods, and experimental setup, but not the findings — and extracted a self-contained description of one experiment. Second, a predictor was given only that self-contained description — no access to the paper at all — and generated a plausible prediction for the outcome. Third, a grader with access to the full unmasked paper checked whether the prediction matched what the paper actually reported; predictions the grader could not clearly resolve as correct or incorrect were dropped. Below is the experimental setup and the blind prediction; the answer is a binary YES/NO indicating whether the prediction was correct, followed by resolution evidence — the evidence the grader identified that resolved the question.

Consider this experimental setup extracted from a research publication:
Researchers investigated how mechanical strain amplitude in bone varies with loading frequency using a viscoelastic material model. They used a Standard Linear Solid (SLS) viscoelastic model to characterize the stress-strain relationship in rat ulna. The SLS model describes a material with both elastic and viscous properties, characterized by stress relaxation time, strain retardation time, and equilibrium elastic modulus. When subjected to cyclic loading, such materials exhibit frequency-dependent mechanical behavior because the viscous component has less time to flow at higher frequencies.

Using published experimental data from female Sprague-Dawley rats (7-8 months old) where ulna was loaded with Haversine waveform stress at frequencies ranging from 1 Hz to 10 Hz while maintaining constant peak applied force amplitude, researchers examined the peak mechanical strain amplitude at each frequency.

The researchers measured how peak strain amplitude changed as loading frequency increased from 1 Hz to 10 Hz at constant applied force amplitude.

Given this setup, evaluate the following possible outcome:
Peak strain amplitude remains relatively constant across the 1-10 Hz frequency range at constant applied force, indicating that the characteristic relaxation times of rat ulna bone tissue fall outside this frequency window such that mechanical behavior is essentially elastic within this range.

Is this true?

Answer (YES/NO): NO